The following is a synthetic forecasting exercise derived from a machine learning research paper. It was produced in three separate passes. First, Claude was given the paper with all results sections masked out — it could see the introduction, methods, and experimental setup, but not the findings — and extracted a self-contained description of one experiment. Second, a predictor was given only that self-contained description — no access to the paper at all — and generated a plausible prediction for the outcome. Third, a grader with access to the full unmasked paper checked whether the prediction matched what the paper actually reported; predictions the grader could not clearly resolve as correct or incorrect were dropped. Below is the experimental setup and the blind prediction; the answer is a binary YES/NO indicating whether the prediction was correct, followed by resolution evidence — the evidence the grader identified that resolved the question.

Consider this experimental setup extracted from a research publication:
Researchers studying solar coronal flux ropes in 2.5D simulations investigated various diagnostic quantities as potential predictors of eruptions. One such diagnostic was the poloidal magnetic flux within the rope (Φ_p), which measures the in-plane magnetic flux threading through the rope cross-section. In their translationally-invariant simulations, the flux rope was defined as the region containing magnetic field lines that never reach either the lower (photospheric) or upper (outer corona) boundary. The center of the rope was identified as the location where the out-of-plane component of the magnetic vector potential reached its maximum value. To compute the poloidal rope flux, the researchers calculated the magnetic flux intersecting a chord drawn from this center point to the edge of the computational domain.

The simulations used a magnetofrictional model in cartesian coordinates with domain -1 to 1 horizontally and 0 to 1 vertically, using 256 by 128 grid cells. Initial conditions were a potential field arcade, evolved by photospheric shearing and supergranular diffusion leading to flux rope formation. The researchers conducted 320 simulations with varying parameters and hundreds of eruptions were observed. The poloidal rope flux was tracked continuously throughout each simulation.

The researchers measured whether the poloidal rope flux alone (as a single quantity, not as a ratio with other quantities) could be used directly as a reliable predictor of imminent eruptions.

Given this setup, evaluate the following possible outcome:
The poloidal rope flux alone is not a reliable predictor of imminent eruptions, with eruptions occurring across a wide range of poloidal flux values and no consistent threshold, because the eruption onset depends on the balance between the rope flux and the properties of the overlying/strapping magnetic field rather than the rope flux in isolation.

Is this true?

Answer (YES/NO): YES